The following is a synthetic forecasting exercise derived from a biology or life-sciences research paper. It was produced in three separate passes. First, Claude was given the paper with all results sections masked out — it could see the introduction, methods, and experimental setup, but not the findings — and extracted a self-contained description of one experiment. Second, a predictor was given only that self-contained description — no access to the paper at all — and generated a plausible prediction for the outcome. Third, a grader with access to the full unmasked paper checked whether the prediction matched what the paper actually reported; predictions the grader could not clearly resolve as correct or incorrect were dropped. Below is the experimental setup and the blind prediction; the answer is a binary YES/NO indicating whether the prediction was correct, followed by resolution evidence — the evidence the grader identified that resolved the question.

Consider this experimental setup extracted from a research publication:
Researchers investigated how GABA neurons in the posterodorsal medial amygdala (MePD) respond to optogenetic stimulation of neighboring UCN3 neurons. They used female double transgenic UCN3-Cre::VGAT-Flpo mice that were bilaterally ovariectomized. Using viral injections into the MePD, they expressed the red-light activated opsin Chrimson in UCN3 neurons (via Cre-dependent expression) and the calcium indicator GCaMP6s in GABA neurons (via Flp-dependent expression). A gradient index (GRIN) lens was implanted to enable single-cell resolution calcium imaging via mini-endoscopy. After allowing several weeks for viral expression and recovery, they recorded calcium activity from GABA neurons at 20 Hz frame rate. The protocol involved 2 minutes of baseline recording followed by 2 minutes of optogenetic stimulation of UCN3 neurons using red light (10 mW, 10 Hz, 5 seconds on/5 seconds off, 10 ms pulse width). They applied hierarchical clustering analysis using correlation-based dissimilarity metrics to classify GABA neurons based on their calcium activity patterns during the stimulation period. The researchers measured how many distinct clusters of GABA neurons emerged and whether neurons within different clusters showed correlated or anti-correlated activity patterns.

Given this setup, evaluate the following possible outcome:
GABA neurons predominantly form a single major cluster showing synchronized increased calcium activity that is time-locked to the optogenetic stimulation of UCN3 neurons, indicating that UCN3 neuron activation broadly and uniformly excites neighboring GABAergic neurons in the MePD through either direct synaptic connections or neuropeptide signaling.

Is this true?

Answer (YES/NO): NO